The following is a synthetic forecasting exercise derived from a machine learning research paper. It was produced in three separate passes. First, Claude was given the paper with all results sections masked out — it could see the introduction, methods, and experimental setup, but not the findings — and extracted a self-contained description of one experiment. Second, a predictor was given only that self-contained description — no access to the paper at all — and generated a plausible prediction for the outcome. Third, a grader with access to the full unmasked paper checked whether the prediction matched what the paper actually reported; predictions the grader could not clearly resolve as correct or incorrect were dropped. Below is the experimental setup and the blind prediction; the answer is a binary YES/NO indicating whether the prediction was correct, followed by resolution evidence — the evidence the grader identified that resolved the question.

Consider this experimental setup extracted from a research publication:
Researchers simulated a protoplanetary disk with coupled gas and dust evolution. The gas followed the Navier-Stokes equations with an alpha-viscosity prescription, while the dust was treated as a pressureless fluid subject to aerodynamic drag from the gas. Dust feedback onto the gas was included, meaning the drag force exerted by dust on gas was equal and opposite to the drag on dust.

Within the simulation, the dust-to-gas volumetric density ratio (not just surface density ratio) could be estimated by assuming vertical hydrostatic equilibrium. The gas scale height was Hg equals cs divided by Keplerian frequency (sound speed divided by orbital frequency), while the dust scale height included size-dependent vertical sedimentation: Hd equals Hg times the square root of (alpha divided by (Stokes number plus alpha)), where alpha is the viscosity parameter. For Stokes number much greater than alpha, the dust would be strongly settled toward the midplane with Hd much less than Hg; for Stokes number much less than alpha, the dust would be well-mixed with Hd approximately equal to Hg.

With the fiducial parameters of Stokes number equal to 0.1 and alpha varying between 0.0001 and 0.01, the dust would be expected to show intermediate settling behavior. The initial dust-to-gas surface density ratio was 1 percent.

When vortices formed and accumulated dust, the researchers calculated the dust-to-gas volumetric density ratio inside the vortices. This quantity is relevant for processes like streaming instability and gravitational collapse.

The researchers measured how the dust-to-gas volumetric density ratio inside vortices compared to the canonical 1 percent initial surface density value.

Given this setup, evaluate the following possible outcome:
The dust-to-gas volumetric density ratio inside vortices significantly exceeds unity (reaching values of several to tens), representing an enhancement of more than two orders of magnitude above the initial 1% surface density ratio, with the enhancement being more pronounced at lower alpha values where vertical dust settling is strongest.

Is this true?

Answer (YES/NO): YES